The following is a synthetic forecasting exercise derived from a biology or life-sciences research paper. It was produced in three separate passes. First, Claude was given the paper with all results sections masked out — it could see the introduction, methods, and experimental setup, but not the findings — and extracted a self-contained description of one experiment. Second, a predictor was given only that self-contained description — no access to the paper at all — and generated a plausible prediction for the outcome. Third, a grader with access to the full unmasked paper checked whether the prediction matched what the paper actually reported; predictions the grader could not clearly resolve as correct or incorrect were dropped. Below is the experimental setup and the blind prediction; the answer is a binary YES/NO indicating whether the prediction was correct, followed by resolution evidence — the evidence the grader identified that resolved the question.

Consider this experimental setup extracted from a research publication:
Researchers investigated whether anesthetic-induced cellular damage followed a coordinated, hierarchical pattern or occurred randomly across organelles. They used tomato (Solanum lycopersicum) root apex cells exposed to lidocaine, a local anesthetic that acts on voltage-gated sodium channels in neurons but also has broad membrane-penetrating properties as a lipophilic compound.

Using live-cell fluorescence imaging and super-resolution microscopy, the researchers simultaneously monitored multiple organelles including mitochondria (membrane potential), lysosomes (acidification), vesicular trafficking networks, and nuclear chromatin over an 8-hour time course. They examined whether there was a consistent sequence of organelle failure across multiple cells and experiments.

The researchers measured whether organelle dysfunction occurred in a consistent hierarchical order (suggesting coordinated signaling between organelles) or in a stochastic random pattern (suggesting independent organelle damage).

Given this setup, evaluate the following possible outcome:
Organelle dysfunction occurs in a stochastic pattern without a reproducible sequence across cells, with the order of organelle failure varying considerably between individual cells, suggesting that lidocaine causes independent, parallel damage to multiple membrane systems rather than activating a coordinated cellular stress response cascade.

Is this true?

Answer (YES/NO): NO